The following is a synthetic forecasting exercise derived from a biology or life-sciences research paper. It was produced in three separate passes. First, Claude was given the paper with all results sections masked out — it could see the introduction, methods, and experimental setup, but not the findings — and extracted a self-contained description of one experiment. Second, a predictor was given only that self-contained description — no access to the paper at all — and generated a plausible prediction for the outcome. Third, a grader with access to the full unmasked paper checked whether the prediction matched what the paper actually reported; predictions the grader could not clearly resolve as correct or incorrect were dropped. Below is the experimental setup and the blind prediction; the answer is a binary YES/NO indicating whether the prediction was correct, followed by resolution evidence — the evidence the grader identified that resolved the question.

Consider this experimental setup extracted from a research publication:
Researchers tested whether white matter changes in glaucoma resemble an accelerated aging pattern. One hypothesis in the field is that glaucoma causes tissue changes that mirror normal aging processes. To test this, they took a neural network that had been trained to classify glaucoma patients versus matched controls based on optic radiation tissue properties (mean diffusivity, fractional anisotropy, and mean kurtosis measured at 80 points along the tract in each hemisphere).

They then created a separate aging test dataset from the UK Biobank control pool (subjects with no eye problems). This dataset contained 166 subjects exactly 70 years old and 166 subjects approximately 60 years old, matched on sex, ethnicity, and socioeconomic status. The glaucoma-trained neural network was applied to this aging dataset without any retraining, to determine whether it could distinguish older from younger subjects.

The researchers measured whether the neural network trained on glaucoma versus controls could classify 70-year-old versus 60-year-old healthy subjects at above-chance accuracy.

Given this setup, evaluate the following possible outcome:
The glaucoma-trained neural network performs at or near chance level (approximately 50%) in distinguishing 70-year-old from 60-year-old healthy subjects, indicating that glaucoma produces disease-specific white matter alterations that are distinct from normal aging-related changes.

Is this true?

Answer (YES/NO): YES